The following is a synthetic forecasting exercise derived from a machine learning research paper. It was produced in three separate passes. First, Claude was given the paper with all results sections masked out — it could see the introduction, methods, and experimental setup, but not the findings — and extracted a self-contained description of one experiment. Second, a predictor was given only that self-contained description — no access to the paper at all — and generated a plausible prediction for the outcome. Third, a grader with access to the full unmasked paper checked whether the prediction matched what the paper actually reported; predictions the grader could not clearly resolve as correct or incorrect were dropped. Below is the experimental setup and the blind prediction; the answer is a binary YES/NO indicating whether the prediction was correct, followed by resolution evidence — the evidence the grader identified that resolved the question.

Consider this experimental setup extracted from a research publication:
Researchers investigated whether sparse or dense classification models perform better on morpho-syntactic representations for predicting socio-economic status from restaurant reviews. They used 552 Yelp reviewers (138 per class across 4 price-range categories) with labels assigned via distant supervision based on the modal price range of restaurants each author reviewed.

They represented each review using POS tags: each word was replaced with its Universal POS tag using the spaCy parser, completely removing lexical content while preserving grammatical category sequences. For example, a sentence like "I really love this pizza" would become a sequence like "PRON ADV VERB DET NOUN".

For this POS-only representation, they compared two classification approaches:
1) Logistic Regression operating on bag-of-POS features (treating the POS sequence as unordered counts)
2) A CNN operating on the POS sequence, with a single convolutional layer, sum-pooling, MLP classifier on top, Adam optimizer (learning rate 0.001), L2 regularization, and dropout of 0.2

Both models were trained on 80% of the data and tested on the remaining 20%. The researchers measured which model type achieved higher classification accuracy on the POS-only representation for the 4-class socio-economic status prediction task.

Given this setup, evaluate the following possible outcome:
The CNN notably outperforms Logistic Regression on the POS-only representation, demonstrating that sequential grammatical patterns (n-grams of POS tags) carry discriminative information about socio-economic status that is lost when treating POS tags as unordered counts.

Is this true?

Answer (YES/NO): YES